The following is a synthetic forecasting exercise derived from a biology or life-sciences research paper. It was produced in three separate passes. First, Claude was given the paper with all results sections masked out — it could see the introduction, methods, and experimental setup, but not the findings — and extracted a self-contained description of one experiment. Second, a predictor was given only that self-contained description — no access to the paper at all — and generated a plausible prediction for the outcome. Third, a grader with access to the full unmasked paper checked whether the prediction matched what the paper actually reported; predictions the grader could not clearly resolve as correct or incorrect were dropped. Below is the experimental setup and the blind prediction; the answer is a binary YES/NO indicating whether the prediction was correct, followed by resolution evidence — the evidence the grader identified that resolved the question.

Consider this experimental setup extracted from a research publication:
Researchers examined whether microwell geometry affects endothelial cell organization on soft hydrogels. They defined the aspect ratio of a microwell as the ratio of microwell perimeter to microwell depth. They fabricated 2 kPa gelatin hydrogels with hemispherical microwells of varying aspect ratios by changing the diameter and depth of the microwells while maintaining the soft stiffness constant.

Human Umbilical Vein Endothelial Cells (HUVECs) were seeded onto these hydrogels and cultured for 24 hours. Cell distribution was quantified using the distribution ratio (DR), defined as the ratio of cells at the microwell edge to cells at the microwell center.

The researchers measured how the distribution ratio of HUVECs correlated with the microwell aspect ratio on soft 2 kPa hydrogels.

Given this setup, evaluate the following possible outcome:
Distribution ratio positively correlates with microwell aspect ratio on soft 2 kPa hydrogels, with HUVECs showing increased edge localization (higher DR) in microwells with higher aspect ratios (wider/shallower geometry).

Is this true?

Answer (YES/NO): NO